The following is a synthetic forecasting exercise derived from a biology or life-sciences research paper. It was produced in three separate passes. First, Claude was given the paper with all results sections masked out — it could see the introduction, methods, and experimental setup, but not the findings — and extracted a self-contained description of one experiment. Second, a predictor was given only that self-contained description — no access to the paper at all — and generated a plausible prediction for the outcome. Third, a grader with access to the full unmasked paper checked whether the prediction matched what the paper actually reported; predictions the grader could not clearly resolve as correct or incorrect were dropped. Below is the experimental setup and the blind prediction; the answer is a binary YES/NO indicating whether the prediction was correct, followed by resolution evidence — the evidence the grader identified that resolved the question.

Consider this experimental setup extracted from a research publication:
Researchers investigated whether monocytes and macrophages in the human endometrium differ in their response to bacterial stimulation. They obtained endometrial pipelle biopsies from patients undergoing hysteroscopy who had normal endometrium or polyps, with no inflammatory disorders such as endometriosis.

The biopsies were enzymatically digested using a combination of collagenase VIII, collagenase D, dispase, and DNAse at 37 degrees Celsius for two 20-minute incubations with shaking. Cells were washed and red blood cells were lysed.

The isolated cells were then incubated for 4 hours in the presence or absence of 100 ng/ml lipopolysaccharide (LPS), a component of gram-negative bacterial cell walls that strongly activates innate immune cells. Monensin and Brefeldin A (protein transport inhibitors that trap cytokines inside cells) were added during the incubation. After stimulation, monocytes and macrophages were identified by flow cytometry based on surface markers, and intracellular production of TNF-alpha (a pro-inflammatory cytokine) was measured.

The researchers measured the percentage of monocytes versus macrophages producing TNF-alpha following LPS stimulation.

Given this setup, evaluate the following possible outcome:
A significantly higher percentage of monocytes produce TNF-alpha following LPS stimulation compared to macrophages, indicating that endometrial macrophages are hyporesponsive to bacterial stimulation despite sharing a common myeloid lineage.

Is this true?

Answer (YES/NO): YES